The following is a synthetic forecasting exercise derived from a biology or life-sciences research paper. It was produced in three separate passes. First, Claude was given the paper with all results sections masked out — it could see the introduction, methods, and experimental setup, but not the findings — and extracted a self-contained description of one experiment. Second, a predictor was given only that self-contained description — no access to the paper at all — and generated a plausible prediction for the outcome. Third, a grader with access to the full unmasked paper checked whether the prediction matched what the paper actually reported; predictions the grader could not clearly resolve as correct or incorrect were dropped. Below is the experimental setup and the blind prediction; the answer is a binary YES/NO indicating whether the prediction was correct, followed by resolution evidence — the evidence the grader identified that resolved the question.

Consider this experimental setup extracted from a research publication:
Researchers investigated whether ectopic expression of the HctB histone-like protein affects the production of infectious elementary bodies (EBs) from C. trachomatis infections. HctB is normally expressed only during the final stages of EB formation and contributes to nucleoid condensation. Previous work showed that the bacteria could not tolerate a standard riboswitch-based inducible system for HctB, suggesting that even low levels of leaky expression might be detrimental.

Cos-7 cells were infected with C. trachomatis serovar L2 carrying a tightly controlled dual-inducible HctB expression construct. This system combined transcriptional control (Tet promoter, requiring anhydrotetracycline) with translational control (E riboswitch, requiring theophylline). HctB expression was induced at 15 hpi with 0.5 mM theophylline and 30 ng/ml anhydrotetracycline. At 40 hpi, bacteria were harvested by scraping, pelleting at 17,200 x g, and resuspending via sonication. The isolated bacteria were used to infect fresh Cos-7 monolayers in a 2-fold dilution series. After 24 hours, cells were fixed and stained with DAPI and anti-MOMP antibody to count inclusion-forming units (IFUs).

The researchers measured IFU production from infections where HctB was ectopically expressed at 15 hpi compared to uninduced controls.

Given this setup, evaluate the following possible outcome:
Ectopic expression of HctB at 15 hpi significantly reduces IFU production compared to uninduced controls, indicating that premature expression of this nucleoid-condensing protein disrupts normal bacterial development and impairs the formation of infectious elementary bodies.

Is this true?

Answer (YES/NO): YES